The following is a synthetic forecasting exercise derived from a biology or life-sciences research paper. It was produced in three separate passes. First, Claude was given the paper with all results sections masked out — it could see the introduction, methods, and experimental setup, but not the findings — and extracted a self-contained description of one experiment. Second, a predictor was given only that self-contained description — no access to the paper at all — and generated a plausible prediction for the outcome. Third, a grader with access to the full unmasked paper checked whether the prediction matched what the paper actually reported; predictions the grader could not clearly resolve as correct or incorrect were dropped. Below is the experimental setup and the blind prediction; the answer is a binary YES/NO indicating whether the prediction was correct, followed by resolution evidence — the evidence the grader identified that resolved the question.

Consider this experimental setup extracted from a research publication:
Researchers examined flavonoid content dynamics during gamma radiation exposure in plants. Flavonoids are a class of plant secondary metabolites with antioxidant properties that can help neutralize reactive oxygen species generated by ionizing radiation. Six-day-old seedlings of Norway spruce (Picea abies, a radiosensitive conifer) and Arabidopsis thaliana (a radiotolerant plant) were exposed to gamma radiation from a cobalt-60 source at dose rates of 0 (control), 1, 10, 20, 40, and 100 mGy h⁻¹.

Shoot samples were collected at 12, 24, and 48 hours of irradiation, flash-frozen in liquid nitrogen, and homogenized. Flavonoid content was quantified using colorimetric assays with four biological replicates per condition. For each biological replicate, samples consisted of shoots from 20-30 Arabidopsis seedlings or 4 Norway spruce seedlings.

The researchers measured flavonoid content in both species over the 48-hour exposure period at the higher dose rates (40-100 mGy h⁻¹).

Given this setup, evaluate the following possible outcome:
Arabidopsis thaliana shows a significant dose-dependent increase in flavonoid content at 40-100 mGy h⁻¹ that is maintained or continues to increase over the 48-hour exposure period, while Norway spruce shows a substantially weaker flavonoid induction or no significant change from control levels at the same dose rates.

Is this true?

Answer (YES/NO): NO